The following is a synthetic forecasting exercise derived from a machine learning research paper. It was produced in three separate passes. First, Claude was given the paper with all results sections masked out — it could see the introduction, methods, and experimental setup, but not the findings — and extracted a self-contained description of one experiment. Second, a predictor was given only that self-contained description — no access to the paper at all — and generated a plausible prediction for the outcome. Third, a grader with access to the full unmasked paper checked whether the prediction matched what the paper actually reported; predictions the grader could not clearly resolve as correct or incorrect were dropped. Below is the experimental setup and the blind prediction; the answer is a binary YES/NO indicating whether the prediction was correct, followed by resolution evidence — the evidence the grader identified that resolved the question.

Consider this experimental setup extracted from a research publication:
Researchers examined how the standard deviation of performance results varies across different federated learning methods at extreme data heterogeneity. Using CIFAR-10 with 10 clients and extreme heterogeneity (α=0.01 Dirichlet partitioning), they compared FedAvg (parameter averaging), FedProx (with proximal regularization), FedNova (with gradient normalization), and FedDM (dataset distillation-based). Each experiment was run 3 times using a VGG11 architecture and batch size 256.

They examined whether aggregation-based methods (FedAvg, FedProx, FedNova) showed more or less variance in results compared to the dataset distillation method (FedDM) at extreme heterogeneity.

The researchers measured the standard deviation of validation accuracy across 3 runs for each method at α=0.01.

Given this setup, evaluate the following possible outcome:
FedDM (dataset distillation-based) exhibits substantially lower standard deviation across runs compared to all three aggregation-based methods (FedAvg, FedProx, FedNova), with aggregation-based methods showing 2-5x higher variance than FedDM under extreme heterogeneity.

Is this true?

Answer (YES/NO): NO